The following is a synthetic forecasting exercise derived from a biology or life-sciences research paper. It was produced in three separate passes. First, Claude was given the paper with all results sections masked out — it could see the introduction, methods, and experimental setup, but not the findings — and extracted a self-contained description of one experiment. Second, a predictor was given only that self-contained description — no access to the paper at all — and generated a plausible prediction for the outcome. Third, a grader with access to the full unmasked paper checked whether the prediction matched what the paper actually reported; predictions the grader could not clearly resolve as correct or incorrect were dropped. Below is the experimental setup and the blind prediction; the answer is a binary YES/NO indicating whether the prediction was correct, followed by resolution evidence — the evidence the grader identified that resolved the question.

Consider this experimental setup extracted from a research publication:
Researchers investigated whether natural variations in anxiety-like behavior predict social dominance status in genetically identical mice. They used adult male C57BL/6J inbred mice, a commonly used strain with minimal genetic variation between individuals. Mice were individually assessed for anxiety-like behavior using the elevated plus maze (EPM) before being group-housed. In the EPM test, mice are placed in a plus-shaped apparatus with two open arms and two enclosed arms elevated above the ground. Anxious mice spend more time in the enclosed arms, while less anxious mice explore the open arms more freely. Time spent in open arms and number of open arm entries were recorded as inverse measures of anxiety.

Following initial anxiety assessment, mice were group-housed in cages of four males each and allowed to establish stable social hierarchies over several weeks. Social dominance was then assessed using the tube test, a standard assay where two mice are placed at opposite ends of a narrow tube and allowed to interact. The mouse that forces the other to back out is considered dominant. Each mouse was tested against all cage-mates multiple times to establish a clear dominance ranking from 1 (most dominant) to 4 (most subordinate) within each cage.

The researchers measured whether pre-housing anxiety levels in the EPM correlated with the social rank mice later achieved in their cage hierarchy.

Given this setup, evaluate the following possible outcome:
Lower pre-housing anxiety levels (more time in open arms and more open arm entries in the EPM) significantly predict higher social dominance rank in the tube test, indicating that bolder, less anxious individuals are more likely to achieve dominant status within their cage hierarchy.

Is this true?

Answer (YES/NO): NO